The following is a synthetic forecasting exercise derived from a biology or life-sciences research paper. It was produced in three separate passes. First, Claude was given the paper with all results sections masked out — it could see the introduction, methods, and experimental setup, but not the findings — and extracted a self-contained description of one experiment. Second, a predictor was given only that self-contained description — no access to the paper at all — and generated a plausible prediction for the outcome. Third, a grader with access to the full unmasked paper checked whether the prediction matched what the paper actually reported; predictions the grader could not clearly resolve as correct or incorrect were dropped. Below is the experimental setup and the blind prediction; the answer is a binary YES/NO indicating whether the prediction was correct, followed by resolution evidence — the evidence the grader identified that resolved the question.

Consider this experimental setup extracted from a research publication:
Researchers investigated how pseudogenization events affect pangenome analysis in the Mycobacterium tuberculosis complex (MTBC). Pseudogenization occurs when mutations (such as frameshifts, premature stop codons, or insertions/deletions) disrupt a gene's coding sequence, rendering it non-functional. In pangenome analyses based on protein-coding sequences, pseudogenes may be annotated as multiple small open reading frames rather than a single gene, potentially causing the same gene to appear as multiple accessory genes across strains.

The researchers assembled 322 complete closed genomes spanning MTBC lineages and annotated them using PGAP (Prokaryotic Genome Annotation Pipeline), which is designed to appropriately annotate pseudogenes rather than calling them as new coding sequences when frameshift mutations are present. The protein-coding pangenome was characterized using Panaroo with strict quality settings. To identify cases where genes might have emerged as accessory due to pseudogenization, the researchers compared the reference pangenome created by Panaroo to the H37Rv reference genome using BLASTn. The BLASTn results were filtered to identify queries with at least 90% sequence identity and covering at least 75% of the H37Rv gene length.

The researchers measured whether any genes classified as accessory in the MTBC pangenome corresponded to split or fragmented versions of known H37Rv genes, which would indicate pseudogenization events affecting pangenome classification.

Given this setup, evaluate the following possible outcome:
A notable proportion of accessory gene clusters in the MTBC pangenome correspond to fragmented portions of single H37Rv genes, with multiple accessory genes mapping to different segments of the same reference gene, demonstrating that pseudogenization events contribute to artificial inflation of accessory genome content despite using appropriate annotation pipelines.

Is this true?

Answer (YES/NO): NO